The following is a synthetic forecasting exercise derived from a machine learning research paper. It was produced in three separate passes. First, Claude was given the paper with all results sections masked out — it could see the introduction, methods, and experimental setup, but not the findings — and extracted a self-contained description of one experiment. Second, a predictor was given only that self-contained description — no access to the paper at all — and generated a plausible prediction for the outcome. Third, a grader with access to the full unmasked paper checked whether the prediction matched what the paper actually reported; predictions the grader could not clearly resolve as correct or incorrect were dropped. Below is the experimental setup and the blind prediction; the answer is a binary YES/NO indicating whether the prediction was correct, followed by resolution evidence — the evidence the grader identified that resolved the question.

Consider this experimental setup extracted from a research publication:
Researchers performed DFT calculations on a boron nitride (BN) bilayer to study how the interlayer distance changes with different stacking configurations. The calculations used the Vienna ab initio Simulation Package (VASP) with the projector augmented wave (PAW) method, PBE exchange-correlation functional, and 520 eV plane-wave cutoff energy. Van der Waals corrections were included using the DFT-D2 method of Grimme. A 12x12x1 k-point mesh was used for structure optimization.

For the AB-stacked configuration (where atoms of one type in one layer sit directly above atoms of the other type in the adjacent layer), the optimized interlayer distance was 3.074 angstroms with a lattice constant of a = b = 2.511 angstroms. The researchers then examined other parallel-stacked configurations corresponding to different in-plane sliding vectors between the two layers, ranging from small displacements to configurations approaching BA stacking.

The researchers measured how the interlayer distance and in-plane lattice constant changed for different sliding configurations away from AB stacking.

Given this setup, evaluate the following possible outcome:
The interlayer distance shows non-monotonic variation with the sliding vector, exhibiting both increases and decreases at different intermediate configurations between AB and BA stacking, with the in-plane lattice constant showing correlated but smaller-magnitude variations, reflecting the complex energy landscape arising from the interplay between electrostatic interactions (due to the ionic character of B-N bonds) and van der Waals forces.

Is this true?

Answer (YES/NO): NO